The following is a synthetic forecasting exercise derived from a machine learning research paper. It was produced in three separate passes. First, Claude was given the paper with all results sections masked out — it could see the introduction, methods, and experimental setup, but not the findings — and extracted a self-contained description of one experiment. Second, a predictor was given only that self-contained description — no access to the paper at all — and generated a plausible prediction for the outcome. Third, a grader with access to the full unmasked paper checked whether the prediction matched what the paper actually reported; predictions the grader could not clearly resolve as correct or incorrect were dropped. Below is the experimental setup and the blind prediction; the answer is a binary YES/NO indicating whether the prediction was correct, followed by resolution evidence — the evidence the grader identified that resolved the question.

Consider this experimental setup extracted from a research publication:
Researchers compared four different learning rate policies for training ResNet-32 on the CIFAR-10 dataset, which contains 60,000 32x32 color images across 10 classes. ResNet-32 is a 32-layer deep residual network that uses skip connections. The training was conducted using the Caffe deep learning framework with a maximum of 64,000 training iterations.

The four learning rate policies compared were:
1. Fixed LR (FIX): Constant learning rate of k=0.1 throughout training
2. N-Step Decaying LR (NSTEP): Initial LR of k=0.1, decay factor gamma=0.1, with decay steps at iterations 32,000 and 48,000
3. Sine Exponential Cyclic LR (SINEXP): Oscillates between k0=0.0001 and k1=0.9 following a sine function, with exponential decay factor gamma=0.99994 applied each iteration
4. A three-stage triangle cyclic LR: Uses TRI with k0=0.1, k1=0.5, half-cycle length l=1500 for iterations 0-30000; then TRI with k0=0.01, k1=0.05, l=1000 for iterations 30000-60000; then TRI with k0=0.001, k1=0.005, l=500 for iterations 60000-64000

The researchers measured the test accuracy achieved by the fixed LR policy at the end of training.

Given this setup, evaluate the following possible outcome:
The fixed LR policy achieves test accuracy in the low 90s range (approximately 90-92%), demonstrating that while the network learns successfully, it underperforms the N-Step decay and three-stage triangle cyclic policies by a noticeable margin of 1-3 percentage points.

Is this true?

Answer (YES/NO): NO